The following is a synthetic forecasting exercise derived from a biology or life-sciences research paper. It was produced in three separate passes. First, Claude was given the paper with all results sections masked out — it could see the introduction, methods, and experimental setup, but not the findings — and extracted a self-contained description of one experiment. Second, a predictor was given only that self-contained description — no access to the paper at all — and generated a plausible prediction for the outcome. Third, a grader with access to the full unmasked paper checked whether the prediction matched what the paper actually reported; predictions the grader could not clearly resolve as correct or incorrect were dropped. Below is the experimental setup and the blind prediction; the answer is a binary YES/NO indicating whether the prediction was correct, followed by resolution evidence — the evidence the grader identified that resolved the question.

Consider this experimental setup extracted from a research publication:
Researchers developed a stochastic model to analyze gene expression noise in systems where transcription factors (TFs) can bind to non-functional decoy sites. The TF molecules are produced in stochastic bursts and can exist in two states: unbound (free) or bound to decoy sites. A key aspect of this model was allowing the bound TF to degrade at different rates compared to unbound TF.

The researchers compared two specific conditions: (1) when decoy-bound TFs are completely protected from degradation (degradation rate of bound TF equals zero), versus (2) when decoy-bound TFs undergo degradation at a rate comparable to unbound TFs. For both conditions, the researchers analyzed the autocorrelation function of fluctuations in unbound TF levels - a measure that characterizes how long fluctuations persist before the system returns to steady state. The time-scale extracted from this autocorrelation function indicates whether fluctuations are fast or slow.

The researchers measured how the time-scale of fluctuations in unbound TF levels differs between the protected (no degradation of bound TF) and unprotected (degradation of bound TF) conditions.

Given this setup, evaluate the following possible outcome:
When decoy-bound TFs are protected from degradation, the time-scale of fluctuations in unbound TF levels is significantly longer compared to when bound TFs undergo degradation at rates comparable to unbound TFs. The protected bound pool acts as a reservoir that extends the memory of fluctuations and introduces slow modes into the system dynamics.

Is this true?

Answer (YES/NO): YES